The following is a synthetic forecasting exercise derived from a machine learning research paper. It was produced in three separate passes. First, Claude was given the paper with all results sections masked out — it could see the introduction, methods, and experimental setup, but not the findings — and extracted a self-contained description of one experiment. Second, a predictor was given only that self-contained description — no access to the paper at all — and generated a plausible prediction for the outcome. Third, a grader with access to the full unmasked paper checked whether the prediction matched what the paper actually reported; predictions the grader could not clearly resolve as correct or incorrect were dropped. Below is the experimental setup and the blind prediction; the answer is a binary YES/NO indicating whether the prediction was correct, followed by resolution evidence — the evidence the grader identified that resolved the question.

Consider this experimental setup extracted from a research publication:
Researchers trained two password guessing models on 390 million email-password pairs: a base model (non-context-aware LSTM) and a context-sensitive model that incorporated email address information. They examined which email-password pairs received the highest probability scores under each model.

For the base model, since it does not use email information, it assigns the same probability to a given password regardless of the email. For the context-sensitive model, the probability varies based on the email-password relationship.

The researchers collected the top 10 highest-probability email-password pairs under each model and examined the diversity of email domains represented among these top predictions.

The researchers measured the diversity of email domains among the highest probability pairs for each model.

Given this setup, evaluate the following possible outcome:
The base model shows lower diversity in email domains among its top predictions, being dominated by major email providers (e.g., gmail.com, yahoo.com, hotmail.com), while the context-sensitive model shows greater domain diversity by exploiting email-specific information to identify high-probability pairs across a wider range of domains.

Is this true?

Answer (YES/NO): NO